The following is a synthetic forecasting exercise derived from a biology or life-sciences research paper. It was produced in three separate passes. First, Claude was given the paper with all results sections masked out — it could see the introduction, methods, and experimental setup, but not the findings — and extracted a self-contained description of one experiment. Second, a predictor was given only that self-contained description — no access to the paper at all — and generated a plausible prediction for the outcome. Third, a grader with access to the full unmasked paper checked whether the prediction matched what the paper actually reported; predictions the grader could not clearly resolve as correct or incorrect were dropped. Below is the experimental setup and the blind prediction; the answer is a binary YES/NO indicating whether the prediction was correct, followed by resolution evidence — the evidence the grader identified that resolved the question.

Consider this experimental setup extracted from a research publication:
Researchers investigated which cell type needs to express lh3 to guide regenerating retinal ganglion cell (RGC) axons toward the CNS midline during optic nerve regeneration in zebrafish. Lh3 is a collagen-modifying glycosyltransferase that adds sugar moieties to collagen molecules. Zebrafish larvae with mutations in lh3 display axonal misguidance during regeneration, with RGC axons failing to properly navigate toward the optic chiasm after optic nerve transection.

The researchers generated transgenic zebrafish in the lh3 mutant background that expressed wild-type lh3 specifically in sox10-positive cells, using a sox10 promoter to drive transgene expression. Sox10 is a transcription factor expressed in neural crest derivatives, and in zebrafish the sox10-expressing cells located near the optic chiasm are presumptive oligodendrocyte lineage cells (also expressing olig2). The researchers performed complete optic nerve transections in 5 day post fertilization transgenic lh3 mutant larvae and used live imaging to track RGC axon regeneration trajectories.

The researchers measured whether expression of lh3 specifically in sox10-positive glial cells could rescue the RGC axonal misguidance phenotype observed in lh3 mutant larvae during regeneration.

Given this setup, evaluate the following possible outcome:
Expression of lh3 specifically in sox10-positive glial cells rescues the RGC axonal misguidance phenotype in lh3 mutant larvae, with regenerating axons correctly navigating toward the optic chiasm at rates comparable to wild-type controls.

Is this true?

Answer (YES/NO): YES